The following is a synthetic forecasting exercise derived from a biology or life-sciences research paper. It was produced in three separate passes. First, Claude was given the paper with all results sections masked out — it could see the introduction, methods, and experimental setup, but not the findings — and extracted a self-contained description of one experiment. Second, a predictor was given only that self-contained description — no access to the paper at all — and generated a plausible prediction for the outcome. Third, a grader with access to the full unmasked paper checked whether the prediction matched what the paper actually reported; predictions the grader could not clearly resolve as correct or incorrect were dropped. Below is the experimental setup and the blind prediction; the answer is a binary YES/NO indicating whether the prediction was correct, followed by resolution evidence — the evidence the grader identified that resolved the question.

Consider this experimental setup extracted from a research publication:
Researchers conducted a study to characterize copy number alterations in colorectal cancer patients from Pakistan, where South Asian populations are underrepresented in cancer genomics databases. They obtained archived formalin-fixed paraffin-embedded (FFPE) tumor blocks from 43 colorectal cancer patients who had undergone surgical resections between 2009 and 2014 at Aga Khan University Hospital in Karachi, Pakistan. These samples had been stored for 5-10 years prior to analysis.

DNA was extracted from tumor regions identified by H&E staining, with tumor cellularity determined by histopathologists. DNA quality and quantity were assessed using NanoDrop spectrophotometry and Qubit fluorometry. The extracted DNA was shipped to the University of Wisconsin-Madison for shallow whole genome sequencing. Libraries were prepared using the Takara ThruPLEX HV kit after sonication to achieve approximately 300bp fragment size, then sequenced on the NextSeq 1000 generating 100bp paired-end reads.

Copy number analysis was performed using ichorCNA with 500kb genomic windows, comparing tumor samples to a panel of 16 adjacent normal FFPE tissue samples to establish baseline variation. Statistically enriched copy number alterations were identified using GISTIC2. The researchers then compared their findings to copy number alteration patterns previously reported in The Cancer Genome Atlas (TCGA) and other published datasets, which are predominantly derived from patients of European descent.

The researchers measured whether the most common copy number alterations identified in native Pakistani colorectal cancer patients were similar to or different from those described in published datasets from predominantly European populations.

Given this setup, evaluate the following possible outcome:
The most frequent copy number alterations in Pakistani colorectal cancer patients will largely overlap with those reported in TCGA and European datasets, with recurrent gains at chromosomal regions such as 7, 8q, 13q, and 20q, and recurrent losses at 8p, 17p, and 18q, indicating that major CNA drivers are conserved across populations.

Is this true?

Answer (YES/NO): YES